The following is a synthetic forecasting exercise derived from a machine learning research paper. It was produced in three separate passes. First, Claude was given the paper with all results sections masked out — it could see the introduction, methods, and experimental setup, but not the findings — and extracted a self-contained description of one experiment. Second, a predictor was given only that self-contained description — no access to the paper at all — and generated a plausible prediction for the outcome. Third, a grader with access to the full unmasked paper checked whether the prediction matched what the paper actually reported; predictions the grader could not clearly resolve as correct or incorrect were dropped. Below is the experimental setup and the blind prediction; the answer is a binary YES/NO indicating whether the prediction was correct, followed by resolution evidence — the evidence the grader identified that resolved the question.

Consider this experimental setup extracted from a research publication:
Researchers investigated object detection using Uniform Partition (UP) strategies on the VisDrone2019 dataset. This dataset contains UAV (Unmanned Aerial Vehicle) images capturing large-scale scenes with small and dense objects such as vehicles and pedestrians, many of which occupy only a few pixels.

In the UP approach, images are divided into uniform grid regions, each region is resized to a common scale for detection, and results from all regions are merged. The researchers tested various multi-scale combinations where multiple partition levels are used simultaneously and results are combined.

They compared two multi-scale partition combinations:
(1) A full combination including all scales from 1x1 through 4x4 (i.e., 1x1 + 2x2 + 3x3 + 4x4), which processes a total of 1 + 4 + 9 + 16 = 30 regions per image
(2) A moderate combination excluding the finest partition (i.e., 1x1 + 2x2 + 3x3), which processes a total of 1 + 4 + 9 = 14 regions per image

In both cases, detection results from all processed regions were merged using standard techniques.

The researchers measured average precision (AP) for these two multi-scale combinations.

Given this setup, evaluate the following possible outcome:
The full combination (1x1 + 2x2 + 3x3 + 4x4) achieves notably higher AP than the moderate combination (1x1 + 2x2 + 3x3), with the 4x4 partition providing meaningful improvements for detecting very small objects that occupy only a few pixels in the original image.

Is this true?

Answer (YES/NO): NO